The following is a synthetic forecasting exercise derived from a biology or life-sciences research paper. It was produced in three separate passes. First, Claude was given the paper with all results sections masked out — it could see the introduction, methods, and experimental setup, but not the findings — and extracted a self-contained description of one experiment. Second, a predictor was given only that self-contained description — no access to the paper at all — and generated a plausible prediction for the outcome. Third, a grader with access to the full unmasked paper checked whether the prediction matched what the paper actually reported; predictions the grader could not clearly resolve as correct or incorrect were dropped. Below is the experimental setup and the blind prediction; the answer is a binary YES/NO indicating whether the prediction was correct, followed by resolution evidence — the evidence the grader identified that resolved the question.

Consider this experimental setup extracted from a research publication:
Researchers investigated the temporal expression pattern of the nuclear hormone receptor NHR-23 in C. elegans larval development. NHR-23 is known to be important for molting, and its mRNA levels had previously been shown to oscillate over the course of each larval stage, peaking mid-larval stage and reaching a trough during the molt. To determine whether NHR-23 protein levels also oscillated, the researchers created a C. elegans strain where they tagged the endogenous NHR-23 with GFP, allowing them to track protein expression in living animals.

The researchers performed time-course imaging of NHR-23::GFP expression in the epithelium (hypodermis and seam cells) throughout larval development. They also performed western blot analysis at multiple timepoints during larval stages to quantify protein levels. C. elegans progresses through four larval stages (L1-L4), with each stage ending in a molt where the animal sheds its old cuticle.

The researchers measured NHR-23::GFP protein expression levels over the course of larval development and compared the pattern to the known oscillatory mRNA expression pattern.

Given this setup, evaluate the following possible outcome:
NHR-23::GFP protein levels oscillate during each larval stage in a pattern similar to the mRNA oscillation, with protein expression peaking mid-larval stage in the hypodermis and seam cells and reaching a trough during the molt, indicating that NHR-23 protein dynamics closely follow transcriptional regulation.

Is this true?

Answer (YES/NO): YES